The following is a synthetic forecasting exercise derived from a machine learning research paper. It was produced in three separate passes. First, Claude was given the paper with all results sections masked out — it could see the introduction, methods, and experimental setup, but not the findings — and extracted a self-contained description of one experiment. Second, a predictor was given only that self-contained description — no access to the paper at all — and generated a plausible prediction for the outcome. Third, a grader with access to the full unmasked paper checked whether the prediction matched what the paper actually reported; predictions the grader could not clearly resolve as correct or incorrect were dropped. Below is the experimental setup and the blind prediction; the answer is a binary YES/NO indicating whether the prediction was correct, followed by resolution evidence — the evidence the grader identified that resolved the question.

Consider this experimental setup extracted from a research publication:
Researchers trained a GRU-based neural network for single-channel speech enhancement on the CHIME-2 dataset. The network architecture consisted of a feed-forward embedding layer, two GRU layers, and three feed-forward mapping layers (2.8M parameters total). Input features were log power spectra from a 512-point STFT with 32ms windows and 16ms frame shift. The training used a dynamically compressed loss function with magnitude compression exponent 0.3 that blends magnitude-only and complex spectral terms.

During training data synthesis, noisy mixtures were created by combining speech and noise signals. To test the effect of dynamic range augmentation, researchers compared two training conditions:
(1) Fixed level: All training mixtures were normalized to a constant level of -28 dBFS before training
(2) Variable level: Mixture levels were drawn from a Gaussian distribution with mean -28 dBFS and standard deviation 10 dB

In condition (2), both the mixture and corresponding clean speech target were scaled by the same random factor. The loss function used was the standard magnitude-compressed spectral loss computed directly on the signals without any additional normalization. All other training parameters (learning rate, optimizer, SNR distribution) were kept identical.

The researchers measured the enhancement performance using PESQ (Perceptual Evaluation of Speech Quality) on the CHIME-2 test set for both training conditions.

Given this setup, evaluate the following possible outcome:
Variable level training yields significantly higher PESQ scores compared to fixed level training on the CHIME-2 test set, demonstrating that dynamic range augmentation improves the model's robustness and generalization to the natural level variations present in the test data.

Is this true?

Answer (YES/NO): NO